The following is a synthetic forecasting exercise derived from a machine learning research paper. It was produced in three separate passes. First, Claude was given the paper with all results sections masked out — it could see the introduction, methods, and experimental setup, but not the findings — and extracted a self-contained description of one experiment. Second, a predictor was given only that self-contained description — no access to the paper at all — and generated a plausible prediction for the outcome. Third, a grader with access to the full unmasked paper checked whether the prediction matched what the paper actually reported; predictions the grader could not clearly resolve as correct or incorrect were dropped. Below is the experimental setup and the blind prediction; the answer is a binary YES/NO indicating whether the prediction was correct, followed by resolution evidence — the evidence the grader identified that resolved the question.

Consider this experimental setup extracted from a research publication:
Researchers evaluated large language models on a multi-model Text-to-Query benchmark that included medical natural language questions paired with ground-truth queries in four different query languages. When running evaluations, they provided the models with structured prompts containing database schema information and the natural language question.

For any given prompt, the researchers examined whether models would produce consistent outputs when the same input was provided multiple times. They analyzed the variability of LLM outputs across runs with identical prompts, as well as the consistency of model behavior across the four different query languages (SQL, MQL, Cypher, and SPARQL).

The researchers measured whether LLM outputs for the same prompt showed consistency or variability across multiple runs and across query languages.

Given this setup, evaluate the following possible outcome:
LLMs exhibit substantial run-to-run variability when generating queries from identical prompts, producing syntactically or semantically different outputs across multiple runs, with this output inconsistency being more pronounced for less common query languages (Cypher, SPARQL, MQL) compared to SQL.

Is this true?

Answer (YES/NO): NO